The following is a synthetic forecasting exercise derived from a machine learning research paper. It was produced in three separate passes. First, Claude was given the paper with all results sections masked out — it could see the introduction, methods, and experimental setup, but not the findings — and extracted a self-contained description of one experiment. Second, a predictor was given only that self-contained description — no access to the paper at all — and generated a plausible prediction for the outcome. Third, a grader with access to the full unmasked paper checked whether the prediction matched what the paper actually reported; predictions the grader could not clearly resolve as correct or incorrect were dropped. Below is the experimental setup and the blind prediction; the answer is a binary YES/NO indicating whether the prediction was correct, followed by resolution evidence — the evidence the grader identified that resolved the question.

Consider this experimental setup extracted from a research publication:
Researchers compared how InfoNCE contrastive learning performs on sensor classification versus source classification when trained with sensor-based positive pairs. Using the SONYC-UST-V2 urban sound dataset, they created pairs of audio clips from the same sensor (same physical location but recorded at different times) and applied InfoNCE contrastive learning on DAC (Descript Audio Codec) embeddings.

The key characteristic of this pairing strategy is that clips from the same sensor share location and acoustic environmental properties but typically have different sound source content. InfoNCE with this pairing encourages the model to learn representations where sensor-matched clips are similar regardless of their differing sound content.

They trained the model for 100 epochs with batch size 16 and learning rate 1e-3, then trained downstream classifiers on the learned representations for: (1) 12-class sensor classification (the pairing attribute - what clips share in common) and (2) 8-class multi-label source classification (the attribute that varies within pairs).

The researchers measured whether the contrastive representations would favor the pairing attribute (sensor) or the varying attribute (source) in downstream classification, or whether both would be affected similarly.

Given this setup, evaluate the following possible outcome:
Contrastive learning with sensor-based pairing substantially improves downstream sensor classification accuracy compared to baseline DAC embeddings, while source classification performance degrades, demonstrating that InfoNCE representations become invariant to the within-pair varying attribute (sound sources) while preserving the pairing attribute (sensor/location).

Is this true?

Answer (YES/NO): NO